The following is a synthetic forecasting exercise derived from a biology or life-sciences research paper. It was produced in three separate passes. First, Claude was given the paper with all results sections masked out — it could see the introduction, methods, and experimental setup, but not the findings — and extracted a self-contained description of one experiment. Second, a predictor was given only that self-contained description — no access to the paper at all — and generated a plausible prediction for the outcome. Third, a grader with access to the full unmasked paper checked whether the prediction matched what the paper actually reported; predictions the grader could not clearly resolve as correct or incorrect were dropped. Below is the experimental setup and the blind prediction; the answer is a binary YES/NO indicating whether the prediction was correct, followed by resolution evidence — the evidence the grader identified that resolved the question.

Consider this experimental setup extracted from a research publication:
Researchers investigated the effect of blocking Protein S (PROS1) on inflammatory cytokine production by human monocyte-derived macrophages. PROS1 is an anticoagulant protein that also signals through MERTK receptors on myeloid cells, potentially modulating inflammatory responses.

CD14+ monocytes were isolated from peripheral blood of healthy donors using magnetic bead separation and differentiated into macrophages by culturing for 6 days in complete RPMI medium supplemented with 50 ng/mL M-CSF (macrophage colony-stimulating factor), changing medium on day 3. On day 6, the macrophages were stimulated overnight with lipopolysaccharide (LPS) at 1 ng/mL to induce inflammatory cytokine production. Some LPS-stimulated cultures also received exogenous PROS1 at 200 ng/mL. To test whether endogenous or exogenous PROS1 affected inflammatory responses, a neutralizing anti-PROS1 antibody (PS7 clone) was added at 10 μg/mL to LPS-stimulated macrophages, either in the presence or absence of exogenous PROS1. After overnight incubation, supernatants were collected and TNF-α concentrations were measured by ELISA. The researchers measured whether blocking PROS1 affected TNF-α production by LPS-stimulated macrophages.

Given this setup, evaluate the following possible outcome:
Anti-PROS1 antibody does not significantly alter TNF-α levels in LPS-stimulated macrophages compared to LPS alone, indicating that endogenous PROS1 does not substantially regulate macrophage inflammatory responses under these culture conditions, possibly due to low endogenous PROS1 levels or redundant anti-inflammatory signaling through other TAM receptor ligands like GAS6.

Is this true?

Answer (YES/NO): NO